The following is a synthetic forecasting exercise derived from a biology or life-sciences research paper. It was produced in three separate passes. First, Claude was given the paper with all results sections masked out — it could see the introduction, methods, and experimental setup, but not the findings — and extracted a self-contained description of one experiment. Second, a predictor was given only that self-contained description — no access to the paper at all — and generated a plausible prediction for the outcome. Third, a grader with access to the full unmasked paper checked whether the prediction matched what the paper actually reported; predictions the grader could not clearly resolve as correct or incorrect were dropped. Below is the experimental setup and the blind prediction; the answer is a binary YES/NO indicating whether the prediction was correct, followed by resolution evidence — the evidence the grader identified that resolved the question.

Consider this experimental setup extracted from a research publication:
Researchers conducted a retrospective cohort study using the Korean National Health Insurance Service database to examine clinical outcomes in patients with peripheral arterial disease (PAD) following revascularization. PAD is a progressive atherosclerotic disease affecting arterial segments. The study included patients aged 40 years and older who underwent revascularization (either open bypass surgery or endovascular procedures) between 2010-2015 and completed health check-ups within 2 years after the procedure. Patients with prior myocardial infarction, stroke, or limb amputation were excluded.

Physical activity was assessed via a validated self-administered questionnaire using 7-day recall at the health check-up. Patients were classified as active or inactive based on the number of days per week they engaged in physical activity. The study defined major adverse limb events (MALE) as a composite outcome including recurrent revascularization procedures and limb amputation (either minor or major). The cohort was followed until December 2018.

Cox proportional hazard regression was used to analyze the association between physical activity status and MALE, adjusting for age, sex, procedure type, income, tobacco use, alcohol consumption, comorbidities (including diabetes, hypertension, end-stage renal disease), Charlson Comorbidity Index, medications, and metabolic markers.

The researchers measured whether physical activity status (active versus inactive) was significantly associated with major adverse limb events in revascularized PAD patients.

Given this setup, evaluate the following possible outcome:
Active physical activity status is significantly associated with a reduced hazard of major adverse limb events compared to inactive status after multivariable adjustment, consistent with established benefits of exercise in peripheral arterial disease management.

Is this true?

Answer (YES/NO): YES